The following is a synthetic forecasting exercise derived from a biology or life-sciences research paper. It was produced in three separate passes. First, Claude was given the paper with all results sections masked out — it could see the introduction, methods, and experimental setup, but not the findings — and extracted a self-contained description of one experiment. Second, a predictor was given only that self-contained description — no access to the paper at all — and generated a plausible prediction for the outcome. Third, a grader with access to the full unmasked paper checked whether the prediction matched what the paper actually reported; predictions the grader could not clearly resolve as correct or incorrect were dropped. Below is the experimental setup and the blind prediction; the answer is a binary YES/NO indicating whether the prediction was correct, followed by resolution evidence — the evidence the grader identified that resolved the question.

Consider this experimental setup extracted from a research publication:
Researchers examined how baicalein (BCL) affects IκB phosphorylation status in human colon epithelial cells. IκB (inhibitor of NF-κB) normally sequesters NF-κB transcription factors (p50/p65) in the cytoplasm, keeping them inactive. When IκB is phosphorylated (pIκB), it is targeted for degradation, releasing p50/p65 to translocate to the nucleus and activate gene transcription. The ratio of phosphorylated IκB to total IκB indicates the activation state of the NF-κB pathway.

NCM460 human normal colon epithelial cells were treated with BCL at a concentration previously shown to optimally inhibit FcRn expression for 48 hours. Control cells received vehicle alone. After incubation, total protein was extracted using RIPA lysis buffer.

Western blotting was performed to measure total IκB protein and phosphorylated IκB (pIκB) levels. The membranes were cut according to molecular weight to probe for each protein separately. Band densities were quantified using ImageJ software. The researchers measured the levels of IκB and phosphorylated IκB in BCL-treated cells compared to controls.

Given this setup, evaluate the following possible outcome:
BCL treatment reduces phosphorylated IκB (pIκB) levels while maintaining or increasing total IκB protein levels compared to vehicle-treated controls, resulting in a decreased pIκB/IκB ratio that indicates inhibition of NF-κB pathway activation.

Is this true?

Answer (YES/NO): NO